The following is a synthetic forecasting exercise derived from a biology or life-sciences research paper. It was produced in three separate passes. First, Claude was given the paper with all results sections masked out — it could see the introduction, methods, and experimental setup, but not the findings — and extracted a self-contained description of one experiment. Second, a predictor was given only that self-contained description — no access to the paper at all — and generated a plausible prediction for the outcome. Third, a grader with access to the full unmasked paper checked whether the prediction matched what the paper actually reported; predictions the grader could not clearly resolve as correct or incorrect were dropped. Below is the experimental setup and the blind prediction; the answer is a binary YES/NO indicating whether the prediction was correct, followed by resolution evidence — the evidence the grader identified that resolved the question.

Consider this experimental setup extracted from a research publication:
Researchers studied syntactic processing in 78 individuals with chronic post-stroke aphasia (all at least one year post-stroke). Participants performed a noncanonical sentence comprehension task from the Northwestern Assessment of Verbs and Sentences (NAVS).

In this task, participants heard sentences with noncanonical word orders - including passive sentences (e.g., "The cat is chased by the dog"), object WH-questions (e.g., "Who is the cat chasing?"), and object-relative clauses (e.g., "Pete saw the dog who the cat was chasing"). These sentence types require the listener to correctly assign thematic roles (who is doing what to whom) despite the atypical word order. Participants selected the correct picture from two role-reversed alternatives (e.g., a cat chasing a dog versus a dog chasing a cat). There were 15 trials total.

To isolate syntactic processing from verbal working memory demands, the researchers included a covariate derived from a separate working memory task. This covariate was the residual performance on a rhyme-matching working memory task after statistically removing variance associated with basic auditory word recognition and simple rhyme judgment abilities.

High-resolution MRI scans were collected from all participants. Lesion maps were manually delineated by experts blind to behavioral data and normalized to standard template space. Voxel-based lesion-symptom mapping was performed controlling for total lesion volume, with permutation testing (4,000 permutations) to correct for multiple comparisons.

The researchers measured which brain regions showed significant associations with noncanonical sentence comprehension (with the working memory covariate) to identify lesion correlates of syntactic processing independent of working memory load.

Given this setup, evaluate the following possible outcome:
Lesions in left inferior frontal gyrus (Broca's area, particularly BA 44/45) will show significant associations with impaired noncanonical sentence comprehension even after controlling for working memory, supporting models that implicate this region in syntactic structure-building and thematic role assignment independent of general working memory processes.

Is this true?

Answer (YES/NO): NO